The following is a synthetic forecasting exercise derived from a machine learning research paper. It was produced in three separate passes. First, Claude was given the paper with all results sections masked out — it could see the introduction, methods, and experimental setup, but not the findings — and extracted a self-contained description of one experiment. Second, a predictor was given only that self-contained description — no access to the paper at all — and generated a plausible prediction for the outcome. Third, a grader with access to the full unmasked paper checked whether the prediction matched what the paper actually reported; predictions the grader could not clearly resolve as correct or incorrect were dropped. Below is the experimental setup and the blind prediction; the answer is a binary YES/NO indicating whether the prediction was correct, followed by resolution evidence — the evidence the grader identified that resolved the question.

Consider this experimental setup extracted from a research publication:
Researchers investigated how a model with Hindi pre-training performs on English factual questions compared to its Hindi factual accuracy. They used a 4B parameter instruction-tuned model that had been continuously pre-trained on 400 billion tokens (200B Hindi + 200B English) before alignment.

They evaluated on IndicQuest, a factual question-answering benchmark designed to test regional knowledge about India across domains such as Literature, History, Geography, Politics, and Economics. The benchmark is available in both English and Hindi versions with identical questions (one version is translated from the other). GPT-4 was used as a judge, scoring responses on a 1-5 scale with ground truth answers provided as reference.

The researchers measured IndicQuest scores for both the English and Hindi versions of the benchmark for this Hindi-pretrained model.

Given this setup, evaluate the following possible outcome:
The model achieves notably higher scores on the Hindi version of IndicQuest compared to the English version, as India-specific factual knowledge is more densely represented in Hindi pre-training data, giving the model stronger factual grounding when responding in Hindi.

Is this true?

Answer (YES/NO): NO